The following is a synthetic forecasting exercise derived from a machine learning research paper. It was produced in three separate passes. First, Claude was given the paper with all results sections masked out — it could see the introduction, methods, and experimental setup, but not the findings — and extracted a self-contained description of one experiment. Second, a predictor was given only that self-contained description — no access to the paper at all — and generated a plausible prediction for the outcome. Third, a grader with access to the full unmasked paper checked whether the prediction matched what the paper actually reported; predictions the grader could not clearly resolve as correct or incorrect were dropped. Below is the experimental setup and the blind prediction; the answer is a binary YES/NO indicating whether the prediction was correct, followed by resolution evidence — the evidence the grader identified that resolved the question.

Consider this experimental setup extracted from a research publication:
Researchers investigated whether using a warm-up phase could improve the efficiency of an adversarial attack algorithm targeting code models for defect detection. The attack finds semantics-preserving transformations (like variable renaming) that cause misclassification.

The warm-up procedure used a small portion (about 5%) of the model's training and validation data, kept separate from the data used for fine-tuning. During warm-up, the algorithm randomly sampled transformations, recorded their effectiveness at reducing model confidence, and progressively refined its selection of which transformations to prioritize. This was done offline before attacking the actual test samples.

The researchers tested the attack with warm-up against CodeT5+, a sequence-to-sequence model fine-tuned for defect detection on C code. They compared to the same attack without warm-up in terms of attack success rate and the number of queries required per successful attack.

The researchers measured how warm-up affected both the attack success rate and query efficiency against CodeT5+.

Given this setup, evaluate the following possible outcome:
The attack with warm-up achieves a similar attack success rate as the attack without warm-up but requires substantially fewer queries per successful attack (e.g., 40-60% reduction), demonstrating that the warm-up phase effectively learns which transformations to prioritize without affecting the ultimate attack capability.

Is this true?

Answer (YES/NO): NO